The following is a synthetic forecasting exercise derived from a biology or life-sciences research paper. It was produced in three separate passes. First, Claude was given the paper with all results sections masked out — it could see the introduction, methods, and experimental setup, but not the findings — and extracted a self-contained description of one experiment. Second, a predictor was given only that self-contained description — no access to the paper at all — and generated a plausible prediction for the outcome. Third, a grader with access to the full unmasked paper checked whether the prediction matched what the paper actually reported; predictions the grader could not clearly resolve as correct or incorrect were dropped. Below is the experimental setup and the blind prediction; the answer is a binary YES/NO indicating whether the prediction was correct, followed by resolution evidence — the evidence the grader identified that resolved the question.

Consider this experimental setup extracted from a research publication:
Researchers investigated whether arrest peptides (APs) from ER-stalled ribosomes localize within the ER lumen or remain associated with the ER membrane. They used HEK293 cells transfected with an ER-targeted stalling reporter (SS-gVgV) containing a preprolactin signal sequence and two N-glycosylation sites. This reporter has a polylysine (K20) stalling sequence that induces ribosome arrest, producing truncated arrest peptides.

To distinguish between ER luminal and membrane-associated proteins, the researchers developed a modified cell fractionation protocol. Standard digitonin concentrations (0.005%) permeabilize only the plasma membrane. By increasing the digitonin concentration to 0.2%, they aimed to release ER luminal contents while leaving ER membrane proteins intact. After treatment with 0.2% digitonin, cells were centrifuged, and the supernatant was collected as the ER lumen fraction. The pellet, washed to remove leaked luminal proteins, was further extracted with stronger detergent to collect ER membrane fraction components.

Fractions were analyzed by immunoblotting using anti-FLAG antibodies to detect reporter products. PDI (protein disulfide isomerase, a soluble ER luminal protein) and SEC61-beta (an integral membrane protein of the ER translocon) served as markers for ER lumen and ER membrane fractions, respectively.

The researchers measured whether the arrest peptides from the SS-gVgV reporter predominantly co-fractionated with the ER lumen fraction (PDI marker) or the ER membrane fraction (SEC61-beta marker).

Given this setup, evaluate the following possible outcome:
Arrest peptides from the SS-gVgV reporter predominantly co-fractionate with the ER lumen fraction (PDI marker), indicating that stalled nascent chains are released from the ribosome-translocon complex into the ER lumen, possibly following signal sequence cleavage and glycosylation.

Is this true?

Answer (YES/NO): YES